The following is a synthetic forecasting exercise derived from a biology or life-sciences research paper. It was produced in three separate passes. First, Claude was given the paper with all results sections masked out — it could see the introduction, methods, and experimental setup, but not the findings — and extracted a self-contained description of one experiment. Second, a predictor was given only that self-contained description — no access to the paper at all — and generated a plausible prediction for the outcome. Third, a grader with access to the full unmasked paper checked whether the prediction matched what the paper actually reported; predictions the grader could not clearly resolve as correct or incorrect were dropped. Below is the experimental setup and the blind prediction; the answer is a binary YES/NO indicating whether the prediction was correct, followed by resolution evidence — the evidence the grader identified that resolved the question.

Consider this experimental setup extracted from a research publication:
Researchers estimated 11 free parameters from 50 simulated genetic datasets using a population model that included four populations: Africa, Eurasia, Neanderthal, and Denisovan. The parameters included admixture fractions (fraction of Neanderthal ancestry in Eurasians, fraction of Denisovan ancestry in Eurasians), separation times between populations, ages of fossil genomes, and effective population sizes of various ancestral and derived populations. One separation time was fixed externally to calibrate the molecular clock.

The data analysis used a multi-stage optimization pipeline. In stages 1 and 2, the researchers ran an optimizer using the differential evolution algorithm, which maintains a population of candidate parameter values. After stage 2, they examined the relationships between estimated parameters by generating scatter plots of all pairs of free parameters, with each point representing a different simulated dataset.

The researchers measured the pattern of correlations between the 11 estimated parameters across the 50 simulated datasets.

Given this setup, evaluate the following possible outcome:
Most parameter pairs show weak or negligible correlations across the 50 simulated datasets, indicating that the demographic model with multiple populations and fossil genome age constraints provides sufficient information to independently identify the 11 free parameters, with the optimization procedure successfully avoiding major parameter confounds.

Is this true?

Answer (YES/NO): NO